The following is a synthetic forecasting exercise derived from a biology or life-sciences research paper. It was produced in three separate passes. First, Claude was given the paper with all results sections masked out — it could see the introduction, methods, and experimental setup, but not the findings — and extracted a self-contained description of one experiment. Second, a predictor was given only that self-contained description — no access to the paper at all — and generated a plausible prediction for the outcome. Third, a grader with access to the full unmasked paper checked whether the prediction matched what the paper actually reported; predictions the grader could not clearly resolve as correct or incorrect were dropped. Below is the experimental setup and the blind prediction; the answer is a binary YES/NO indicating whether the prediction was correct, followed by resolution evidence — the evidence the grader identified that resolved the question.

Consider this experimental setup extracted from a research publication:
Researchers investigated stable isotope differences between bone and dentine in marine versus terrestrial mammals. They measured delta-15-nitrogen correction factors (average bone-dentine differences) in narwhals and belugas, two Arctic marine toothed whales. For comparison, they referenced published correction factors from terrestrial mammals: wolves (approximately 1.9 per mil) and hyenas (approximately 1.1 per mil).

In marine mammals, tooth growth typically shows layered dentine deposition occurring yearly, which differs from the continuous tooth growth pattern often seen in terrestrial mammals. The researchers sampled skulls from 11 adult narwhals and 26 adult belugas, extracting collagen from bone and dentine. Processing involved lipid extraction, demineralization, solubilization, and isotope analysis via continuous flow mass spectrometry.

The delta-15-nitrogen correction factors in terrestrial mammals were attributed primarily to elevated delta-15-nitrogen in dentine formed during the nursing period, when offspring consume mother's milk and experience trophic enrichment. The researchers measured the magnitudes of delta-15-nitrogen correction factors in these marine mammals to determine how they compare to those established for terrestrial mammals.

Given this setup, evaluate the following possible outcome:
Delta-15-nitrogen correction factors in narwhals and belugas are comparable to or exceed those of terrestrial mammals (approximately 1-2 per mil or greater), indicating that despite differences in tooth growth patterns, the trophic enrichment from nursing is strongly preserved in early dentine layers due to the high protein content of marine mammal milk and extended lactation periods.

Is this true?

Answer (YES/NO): NO